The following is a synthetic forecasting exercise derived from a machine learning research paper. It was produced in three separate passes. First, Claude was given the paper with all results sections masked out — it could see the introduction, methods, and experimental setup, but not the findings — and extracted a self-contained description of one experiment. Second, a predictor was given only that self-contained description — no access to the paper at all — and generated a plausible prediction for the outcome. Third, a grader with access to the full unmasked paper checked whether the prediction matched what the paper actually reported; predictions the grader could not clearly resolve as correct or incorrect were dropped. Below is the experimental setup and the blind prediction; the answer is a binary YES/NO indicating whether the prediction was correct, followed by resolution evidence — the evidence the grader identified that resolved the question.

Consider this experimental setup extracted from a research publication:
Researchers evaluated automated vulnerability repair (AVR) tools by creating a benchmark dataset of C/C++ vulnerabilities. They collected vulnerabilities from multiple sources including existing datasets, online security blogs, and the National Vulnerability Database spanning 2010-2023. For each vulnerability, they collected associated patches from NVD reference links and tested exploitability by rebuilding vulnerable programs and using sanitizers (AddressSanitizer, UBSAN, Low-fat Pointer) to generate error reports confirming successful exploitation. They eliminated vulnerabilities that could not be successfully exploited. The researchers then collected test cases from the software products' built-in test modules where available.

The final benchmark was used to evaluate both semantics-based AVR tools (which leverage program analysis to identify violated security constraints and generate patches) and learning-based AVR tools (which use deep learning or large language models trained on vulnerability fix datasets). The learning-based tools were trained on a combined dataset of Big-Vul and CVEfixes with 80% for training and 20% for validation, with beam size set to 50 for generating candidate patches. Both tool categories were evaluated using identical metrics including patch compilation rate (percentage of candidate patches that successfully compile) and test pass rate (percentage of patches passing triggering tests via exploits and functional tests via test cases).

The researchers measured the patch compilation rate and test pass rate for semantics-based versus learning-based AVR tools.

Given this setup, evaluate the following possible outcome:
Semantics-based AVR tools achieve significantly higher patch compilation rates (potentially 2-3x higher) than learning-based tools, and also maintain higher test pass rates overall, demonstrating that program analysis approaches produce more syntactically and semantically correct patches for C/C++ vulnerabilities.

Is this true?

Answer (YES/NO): YES